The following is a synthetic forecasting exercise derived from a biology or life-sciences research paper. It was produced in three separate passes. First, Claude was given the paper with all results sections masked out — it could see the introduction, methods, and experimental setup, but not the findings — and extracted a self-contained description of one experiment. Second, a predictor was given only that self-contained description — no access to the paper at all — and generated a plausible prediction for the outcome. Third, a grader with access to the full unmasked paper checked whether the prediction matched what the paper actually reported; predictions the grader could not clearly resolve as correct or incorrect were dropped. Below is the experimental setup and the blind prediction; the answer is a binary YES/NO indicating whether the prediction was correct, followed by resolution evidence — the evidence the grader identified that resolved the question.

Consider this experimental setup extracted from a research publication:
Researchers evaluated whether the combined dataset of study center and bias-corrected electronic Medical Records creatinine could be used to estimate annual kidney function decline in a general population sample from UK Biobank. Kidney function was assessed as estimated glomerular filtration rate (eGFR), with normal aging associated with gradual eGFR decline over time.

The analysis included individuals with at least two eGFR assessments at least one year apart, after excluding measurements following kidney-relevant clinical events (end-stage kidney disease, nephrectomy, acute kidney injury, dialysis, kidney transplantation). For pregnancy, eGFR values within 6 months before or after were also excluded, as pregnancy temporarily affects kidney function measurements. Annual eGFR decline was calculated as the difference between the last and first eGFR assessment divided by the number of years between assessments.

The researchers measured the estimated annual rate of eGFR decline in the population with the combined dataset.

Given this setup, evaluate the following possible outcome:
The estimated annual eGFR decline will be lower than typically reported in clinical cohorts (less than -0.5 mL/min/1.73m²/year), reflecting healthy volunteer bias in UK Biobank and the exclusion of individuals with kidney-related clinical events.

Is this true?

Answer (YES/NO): NO